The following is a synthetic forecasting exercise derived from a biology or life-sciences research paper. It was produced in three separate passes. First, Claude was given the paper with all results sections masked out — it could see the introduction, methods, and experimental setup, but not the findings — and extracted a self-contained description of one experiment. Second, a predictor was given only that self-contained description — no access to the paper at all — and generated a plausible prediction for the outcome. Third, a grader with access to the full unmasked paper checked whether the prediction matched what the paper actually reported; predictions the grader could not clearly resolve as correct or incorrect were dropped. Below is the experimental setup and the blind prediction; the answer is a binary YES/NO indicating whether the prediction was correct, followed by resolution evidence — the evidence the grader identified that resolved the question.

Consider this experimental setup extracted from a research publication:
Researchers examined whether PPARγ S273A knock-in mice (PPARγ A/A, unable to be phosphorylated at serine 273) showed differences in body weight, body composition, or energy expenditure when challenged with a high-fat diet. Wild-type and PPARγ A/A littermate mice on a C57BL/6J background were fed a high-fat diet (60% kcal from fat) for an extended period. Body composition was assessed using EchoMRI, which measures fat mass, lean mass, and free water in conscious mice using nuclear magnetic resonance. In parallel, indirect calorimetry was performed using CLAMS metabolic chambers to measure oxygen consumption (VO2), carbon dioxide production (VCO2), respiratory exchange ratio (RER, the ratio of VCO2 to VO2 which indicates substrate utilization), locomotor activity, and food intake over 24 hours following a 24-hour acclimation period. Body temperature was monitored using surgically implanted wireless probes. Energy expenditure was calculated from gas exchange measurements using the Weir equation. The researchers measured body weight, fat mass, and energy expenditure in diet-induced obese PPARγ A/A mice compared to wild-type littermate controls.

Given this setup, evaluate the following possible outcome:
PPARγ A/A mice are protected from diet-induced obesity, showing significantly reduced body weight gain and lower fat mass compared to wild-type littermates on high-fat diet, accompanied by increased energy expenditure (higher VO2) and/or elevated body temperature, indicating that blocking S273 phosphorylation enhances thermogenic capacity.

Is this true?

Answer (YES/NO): NO